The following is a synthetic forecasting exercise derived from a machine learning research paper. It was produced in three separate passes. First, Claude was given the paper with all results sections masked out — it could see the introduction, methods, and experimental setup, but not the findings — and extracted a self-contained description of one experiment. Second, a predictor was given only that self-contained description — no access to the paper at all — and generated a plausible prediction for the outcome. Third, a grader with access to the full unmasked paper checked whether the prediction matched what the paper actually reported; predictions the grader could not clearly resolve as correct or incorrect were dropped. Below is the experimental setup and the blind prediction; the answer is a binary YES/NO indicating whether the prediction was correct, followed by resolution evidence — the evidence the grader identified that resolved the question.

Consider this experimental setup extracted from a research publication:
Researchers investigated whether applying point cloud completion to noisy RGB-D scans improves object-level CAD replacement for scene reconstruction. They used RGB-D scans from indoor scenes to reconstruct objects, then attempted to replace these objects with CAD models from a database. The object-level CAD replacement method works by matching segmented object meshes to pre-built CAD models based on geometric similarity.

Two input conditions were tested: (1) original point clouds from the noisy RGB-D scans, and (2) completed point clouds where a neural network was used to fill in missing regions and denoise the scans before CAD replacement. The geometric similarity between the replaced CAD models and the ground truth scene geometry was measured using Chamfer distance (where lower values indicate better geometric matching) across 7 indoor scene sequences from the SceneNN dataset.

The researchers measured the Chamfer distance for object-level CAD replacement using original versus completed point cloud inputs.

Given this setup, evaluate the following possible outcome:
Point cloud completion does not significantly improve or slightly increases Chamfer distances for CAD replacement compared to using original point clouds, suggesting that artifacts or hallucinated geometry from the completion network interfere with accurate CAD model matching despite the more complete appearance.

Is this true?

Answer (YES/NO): YES